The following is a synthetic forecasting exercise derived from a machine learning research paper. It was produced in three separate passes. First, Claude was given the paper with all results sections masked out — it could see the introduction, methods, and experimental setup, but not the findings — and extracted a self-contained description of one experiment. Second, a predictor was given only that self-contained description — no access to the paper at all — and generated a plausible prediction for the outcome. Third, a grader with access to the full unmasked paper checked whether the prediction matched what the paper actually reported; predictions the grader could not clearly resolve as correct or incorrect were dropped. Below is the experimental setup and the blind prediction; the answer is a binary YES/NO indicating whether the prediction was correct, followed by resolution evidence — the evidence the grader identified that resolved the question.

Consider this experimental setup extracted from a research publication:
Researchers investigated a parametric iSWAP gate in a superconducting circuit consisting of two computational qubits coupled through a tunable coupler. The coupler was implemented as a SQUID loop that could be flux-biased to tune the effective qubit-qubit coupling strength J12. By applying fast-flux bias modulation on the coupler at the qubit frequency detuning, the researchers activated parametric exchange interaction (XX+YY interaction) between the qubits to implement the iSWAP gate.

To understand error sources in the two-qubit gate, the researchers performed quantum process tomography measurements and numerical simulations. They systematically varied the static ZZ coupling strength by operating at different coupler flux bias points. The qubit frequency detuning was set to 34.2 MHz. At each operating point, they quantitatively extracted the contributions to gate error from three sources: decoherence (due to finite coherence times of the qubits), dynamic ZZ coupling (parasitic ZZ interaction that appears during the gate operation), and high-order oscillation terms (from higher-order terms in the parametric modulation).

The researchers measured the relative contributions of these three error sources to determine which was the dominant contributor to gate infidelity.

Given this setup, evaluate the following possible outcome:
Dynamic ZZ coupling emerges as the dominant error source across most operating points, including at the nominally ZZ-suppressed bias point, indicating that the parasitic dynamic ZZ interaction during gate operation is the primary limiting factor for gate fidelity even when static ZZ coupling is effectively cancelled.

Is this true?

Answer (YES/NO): NO